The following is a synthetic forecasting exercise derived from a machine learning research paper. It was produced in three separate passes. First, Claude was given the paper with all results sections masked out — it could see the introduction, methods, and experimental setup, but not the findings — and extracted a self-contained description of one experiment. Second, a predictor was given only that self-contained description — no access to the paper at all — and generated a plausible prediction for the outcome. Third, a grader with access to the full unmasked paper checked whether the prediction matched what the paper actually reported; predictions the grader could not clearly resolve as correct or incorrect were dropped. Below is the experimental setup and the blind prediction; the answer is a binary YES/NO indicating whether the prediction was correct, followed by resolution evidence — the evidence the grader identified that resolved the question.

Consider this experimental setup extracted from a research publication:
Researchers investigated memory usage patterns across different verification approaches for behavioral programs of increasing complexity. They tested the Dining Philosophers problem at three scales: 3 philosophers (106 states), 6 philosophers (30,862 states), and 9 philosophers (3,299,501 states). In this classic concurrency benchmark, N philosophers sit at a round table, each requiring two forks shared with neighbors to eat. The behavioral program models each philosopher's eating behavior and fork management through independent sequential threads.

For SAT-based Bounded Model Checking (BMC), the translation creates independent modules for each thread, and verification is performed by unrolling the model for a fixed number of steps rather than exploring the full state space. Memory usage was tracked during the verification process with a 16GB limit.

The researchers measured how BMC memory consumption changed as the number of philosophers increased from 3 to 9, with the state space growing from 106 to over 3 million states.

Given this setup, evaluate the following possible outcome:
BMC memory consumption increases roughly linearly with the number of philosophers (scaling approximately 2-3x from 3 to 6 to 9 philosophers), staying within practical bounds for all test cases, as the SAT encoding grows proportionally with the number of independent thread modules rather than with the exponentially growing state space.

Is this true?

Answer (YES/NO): NO